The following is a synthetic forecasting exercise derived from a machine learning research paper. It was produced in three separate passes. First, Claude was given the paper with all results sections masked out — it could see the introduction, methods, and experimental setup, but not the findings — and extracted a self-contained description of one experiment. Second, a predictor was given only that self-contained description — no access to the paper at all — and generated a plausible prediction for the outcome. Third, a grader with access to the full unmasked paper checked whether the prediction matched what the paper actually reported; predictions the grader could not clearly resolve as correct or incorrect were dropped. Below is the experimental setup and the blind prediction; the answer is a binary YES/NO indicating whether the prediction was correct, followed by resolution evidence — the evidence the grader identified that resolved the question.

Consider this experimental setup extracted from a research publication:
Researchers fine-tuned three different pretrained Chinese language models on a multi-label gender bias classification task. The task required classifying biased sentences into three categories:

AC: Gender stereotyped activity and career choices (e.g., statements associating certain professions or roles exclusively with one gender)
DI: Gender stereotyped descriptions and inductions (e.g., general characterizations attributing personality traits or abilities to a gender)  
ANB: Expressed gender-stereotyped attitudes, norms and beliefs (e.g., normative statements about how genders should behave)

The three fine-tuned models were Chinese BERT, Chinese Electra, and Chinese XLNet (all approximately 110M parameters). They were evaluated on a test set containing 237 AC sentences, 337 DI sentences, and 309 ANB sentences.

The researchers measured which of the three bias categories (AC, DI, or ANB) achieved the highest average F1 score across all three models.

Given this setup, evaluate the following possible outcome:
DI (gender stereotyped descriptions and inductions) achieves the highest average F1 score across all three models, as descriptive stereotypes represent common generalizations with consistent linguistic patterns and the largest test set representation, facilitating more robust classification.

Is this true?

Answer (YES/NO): YES